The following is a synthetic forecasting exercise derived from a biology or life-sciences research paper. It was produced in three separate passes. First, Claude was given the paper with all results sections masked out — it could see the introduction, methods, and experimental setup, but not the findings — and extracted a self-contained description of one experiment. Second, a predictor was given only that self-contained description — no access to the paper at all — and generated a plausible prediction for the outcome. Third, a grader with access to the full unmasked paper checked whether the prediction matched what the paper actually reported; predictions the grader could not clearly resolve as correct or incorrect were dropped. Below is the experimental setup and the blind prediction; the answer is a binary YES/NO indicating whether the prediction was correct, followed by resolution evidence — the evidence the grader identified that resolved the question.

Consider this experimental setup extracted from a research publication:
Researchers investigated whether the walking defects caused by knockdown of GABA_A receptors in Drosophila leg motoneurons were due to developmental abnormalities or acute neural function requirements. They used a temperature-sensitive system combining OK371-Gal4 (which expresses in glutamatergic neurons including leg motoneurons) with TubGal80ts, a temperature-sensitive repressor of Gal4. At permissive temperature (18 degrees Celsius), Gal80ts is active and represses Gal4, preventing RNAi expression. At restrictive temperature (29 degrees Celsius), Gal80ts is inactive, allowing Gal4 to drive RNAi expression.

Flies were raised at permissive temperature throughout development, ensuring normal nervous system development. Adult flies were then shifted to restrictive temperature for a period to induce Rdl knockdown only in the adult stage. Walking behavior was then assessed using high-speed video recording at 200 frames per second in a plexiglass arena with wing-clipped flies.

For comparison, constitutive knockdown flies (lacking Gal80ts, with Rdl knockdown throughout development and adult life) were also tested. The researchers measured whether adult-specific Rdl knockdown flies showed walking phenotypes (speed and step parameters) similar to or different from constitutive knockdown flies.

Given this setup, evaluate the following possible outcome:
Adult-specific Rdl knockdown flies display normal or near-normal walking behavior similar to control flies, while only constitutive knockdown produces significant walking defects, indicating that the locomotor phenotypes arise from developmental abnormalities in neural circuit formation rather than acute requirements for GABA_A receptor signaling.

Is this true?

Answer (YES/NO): NO